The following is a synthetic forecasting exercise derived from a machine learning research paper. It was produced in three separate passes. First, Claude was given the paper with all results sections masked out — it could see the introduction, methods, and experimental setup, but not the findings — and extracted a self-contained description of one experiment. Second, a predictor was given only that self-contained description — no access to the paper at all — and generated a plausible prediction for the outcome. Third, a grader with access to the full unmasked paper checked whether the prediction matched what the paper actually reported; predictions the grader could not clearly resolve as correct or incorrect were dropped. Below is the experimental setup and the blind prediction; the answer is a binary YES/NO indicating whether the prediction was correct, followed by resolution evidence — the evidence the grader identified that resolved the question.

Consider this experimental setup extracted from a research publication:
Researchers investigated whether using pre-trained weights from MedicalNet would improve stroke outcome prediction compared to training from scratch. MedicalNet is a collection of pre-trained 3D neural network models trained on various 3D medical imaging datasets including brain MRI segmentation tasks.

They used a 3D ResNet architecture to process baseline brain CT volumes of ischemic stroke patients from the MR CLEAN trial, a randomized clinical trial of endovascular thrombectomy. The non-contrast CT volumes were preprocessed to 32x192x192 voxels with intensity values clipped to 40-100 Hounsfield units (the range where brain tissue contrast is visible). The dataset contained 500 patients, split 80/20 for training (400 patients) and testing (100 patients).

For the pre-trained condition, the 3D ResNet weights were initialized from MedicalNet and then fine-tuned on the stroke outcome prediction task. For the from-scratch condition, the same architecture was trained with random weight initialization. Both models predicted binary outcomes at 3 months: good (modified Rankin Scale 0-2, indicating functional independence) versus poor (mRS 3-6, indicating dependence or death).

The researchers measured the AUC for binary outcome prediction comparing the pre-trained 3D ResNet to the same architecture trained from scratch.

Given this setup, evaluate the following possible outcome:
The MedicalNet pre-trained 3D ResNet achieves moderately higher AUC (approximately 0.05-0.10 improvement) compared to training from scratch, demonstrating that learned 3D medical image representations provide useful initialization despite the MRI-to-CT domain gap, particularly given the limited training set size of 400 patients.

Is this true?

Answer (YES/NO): NO